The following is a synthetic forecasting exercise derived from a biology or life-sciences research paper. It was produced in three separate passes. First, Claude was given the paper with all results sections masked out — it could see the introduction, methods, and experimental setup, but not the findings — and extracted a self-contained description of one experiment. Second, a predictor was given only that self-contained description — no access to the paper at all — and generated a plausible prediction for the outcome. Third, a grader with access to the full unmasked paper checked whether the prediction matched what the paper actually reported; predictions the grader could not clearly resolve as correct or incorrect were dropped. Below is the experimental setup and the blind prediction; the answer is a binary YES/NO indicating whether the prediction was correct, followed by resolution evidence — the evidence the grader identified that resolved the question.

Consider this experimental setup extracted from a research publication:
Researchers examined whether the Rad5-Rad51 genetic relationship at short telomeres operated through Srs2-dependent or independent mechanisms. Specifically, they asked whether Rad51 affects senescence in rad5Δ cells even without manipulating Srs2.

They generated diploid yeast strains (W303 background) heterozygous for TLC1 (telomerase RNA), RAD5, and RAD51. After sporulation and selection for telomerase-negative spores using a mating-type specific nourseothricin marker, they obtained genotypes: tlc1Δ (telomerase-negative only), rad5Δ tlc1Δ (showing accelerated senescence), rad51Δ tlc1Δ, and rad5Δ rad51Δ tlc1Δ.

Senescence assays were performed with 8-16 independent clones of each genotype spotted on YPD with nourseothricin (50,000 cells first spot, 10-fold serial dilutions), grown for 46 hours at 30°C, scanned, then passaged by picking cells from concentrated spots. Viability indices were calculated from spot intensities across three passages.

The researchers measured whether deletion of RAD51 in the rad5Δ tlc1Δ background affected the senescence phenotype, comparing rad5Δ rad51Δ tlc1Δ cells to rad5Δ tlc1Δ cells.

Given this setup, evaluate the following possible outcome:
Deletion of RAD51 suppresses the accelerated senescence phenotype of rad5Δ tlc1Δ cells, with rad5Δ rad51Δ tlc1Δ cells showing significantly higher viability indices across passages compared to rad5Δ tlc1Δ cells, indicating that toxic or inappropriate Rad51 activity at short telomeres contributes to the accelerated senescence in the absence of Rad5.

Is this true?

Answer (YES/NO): NO